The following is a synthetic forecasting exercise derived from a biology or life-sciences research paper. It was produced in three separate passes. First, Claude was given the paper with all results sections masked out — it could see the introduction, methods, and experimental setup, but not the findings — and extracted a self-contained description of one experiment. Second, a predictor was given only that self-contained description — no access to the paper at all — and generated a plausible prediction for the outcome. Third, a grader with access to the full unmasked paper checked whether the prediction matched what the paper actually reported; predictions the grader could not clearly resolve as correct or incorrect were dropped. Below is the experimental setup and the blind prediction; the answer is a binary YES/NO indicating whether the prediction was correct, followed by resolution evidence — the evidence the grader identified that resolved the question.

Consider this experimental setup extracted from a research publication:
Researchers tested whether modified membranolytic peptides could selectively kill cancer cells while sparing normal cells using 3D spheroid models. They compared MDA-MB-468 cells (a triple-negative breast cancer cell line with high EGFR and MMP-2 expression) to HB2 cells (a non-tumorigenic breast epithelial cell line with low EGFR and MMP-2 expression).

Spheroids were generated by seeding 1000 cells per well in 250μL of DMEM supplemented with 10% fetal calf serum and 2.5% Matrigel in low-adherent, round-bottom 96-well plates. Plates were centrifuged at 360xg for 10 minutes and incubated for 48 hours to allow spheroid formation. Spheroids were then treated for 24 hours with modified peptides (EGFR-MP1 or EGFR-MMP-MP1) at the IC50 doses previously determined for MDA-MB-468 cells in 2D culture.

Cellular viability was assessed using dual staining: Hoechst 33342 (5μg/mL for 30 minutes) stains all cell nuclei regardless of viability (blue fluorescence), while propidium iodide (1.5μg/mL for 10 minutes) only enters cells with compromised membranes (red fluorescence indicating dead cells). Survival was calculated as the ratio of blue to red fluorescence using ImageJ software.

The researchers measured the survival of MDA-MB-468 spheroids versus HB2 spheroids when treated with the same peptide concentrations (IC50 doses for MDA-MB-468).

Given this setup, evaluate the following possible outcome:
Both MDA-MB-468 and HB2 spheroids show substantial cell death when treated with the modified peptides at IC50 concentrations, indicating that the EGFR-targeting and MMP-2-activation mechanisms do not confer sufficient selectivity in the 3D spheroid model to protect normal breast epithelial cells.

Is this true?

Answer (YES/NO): NO